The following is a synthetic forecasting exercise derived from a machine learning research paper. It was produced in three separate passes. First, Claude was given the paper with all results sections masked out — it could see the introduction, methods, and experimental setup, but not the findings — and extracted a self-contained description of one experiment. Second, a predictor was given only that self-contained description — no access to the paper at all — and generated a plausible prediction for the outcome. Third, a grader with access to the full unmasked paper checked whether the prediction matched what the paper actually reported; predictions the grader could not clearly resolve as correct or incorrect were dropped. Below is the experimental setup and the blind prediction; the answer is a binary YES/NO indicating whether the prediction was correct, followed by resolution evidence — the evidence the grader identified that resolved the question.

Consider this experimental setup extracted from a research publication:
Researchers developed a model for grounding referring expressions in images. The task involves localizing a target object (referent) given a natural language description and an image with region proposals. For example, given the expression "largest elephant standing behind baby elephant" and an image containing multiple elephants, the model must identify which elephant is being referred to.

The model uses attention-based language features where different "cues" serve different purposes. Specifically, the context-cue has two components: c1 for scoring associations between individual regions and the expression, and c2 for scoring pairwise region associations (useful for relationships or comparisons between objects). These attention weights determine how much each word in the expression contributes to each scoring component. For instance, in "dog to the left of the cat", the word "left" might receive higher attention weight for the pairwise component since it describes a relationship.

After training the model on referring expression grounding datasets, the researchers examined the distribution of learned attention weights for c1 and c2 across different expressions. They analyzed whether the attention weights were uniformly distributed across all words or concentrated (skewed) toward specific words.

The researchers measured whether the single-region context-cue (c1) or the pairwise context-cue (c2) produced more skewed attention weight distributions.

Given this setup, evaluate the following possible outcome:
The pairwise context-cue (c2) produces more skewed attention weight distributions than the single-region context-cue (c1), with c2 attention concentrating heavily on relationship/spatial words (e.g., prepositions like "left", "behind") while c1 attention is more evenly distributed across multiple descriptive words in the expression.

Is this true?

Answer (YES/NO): YES